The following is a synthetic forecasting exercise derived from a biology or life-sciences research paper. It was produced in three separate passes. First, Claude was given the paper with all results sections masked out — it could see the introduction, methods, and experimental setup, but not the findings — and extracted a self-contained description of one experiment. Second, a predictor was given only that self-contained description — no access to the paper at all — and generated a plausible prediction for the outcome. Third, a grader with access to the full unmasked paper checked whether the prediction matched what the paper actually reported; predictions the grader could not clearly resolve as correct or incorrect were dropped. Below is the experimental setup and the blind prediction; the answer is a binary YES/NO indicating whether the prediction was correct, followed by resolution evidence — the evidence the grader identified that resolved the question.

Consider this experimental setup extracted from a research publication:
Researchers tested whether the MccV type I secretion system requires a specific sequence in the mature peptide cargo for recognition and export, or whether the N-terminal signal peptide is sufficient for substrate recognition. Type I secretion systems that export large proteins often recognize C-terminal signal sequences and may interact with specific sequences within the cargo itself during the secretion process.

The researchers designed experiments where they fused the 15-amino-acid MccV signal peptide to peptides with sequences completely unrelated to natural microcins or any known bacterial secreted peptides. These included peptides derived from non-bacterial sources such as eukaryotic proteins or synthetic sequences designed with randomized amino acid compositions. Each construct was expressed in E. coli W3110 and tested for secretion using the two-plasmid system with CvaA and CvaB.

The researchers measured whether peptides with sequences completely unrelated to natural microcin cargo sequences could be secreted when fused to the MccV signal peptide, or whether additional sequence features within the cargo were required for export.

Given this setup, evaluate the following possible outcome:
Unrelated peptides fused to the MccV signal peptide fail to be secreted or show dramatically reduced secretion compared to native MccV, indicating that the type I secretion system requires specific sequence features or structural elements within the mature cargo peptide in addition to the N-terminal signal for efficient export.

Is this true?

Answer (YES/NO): NO